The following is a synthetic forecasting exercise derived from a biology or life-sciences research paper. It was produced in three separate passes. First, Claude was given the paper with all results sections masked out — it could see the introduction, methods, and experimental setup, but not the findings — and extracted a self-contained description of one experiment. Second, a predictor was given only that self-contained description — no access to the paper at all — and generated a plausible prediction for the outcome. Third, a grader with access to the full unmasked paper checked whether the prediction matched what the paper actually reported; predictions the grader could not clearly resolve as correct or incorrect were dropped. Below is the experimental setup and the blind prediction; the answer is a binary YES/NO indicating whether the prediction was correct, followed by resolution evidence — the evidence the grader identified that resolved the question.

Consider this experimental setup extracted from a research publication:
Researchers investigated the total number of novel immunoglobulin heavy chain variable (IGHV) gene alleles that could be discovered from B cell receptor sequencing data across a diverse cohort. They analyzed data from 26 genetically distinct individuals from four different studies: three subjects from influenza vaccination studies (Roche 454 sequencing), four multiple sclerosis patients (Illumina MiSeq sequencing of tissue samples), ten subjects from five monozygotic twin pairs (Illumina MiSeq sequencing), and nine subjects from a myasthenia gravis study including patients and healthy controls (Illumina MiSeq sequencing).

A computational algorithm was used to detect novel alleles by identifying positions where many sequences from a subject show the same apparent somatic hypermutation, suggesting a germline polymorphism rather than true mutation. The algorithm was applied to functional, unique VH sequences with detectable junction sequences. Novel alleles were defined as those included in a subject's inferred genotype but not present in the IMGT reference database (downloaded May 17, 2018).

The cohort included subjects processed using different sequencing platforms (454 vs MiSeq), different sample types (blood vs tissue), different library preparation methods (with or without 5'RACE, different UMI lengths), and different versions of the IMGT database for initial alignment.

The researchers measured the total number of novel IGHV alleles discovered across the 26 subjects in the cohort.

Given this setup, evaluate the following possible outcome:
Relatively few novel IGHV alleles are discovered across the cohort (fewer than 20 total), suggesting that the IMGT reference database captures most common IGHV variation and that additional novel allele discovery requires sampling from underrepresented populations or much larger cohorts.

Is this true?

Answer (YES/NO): NO